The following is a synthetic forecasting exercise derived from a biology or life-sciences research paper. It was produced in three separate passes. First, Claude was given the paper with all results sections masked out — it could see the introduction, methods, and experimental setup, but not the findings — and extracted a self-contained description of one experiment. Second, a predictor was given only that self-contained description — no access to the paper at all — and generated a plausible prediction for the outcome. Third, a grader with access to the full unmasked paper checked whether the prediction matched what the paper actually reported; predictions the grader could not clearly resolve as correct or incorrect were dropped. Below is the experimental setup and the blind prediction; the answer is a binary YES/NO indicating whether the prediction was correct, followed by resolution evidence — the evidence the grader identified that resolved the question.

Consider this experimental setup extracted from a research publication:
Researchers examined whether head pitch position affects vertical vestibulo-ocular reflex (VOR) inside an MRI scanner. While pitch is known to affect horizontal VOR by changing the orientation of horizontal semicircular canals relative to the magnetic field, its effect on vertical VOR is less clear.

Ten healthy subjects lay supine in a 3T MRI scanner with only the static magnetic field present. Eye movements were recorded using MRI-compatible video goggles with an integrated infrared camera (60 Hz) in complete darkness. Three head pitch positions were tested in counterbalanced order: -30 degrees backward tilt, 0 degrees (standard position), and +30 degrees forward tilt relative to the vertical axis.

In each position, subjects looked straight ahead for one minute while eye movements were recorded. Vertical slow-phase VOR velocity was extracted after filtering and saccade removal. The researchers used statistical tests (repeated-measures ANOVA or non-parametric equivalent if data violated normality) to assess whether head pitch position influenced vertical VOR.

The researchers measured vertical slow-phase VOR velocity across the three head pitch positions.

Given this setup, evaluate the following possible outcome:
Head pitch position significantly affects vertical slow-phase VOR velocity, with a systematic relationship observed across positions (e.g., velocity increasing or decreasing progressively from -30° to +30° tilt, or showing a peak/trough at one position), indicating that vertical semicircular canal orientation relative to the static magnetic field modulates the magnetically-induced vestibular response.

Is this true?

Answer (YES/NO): NO